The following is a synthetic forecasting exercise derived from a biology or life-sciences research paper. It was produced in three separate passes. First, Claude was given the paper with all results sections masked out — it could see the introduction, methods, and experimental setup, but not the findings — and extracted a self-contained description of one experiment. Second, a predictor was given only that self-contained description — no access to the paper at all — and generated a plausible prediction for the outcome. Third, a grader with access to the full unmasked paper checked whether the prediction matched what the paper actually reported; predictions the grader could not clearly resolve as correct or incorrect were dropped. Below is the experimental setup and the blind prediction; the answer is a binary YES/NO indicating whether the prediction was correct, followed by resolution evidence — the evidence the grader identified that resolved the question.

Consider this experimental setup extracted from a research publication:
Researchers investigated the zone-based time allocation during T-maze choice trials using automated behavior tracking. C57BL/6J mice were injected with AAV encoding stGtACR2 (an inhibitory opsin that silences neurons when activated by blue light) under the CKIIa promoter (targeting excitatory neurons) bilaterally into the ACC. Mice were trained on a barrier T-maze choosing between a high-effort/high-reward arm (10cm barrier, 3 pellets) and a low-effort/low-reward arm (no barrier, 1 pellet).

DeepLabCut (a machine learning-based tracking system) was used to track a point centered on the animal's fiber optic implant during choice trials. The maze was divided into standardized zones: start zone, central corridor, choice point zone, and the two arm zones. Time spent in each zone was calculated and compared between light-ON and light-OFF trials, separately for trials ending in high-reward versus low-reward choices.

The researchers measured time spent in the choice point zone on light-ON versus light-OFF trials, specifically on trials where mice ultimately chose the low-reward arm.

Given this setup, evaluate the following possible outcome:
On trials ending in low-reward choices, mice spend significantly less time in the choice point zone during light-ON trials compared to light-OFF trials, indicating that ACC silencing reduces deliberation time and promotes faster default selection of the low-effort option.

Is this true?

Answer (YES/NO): NO